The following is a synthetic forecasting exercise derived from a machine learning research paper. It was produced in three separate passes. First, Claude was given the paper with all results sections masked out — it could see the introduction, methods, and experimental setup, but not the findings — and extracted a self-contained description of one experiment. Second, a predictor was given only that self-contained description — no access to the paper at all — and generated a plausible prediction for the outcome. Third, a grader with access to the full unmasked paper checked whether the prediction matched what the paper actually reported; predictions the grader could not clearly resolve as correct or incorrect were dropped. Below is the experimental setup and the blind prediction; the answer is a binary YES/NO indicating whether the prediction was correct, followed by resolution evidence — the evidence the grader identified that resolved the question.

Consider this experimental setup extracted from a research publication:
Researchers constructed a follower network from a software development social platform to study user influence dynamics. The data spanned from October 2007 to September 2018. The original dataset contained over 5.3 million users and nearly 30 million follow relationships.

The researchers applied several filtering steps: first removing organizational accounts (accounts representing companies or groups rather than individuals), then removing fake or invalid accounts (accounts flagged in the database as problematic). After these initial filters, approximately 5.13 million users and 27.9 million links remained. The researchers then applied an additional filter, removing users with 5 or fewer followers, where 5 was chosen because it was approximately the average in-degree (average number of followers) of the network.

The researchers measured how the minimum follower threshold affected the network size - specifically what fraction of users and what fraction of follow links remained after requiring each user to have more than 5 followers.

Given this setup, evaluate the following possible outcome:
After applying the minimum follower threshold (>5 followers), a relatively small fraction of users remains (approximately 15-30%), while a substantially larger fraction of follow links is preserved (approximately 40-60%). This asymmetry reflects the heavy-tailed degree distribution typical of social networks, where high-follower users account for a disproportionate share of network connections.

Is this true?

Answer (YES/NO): NO